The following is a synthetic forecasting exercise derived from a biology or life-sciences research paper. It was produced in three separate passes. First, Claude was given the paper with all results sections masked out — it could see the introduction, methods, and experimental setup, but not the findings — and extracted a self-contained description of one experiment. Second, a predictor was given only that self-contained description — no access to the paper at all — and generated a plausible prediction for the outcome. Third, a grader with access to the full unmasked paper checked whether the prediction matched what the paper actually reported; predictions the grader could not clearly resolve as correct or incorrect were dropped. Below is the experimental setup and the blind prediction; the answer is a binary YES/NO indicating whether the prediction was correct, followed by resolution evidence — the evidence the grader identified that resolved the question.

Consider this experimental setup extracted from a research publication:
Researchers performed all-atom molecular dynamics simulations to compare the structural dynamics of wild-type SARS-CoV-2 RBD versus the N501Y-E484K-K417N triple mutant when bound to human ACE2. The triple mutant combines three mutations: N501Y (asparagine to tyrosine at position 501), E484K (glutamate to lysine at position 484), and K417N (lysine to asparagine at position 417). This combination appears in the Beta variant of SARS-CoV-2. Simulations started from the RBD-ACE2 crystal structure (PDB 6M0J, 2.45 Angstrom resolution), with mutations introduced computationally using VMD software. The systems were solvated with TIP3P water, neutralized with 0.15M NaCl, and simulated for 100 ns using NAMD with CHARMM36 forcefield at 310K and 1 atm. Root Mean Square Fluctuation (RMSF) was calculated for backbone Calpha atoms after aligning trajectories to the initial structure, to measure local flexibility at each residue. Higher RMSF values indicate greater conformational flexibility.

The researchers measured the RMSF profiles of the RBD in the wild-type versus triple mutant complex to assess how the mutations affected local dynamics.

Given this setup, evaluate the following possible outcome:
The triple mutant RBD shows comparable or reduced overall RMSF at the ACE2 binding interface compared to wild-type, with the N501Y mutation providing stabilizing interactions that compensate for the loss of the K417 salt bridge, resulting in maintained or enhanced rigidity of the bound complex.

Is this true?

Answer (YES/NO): YES